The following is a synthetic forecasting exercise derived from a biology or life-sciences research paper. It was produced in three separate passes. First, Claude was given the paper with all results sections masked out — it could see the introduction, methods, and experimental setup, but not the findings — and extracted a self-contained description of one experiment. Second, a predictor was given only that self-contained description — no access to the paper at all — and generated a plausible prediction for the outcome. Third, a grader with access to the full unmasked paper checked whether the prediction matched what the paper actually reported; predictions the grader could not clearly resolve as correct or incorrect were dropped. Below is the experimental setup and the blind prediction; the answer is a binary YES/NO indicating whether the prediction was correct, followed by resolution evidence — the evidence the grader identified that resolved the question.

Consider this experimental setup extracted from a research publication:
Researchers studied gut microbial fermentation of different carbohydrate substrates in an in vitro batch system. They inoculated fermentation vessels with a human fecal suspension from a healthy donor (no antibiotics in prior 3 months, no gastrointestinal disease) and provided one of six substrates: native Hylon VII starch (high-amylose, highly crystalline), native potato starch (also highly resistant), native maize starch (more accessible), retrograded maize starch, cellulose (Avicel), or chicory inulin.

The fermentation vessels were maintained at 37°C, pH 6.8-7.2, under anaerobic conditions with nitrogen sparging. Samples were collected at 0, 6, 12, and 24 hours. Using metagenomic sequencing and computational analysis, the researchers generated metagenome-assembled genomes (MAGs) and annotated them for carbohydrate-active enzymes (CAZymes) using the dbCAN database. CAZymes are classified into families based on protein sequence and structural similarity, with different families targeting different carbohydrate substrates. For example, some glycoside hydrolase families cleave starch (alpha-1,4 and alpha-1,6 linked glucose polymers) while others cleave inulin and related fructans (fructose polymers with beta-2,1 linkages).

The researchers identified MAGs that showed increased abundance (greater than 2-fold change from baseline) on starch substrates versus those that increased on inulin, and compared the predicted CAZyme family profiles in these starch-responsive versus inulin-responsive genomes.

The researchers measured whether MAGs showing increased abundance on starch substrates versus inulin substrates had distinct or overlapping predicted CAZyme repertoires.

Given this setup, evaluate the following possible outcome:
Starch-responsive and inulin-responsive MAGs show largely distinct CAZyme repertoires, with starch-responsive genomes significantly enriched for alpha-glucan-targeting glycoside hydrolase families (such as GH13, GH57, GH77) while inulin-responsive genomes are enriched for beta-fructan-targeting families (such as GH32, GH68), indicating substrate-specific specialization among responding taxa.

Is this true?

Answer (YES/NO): YES